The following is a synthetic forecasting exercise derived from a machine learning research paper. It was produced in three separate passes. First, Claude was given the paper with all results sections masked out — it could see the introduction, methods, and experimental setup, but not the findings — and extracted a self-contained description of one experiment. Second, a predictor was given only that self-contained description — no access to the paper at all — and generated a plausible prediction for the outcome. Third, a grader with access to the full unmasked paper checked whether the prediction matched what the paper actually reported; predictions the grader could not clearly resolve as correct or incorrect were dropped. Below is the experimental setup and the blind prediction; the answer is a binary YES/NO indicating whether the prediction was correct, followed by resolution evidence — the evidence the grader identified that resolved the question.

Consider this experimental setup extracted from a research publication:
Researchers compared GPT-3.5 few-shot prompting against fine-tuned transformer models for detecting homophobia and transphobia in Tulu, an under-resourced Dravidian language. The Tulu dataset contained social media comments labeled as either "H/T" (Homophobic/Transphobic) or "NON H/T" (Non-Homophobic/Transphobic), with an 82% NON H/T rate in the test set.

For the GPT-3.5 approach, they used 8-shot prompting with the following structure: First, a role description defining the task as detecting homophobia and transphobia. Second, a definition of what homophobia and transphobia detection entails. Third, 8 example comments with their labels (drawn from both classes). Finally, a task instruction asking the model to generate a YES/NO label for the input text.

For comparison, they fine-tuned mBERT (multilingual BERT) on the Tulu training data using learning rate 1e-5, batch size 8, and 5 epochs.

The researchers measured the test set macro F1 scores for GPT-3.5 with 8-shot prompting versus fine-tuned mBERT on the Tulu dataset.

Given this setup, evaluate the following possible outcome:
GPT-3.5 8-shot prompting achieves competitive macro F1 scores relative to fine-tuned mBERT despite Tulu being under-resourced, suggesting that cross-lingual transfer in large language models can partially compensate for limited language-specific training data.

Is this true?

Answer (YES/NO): YES